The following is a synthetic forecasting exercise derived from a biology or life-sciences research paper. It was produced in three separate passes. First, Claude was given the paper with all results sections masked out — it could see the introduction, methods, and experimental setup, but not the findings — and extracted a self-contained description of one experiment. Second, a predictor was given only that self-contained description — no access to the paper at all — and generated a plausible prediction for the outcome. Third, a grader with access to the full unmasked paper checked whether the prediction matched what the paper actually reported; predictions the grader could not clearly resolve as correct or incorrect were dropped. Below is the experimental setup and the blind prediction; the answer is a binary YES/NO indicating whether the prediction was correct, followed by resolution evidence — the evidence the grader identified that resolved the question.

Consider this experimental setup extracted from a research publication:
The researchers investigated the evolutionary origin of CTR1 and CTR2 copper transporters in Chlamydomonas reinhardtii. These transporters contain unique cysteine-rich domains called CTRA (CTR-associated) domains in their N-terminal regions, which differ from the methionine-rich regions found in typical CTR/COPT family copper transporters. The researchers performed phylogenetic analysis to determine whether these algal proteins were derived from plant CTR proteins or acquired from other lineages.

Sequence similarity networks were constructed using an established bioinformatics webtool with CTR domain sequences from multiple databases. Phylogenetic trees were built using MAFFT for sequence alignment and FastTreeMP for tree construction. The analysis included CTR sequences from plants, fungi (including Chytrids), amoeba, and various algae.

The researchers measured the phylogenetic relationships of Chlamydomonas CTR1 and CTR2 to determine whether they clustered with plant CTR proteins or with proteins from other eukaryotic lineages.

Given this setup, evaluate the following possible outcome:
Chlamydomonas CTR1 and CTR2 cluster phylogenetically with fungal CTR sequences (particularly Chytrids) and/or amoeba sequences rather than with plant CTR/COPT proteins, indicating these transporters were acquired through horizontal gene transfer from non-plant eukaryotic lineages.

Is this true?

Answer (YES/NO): YES